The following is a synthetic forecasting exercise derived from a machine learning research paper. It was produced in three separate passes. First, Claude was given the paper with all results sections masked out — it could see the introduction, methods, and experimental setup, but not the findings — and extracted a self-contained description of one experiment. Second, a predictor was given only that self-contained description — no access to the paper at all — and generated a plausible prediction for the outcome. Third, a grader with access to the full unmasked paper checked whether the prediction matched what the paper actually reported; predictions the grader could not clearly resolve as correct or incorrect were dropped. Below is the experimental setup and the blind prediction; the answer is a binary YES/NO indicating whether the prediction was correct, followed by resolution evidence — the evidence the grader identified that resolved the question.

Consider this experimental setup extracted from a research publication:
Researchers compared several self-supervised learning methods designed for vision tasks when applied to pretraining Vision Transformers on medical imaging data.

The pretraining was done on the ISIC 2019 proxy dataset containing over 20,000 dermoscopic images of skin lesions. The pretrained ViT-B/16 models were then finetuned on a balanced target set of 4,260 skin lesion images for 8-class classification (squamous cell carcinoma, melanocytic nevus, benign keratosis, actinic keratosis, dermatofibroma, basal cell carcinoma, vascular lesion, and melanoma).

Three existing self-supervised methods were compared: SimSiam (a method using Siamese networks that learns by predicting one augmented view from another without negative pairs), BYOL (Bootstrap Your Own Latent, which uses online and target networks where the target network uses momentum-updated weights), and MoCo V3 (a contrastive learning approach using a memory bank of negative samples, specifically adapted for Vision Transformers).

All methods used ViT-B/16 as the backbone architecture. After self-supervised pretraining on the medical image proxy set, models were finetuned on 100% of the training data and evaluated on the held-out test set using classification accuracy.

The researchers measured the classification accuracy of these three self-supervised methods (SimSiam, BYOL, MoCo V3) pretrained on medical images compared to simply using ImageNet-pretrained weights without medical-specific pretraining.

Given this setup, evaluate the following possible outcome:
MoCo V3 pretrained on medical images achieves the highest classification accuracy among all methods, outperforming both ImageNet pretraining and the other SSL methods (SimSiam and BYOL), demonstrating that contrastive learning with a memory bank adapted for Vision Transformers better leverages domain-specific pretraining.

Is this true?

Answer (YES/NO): NO